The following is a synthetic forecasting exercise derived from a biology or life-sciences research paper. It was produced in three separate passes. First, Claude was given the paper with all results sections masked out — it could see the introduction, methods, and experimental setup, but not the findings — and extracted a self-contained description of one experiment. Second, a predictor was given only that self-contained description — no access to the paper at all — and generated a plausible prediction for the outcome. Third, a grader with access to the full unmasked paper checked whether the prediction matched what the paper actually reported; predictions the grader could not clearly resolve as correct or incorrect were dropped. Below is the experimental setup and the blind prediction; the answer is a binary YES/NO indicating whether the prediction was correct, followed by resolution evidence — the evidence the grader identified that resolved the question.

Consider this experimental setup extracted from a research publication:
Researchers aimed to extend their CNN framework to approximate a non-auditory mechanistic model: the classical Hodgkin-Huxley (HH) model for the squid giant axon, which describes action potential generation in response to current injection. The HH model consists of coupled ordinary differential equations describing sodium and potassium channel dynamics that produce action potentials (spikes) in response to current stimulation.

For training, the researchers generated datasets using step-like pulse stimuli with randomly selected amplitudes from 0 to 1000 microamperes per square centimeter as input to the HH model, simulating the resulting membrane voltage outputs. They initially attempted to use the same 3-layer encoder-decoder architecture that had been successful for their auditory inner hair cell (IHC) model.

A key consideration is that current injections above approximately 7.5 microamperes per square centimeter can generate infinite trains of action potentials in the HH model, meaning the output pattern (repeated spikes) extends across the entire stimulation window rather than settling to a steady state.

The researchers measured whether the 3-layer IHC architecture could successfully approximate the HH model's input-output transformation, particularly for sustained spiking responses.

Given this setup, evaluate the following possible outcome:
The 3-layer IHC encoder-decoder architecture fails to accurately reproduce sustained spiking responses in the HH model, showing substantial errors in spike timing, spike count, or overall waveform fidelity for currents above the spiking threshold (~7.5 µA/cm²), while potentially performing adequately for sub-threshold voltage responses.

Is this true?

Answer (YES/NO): YES